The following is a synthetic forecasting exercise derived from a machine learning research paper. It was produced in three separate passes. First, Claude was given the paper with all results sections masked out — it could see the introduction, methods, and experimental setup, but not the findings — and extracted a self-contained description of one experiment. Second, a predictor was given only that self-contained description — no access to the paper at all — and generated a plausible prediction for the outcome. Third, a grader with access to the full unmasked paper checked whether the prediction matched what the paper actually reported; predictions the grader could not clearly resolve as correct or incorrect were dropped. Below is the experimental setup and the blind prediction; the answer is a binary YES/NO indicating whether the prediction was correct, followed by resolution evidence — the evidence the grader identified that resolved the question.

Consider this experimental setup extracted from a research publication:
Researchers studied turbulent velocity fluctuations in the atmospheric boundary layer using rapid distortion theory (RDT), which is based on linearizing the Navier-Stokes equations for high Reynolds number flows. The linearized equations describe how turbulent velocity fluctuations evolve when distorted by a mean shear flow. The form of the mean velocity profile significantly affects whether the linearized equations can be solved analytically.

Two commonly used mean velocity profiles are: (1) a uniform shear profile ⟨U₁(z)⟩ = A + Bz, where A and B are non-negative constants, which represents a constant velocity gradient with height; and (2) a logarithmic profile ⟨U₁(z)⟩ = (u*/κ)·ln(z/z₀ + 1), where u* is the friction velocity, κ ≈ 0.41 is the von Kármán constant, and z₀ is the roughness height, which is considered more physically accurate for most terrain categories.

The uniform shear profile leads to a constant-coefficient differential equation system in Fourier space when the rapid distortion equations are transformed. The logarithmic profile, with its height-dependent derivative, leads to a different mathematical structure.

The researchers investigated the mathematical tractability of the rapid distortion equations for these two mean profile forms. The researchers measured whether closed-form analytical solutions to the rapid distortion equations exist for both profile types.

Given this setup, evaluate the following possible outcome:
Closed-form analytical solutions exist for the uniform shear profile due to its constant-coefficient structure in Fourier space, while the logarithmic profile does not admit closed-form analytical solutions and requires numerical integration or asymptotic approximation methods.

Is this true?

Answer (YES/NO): YES